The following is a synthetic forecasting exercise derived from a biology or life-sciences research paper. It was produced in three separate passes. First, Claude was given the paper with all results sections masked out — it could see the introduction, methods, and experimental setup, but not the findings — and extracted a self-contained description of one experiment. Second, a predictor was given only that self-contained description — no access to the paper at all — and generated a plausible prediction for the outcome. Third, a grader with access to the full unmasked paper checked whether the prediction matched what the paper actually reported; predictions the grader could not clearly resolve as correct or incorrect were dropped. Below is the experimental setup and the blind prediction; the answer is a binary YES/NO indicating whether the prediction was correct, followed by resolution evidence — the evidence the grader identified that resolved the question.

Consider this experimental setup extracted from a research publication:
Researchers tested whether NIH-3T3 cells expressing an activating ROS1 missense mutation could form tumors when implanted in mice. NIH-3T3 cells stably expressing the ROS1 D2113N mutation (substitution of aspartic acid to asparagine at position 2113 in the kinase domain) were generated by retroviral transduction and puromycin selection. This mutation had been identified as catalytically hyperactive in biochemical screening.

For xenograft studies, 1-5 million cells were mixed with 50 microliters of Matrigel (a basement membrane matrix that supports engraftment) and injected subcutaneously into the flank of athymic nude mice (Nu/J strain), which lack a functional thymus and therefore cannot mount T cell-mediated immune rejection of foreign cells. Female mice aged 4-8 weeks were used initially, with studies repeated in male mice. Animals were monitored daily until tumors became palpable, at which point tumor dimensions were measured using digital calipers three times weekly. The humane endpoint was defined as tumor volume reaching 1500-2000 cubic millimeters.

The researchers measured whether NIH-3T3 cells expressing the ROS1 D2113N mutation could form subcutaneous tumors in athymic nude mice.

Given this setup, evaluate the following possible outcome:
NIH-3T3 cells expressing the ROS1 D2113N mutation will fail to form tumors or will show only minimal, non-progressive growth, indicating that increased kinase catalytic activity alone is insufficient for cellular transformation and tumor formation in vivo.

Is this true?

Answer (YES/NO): NO